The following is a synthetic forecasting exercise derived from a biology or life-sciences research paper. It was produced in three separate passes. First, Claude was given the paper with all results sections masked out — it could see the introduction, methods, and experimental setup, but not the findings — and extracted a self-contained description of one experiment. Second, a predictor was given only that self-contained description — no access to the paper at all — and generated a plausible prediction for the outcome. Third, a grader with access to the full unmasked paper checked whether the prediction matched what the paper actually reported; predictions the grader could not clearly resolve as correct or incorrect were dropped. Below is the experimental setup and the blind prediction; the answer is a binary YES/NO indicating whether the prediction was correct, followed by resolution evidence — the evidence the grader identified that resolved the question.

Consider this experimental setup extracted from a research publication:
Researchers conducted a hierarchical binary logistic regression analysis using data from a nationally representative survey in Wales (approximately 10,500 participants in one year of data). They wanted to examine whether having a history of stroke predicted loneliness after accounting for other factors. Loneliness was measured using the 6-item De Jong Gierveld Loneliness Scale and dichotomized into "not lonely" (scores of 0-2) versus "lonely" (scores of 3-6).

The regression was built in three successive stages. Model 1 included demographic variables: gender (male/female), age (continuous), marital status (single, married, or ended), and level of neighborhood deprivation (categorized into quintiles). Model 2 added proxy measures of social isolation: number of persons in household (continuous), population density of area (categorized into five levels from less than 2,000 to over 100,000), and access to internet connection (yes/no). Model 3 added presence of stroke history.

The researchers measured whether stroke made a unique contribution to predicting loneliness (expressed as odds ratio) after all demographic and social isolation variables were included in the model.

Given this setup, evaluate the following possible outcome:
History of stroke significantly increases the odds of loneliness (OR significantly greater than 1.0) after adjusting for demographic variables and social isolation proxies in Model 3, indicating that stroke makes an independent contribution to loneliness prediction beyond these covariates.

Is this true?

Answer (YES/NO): YES